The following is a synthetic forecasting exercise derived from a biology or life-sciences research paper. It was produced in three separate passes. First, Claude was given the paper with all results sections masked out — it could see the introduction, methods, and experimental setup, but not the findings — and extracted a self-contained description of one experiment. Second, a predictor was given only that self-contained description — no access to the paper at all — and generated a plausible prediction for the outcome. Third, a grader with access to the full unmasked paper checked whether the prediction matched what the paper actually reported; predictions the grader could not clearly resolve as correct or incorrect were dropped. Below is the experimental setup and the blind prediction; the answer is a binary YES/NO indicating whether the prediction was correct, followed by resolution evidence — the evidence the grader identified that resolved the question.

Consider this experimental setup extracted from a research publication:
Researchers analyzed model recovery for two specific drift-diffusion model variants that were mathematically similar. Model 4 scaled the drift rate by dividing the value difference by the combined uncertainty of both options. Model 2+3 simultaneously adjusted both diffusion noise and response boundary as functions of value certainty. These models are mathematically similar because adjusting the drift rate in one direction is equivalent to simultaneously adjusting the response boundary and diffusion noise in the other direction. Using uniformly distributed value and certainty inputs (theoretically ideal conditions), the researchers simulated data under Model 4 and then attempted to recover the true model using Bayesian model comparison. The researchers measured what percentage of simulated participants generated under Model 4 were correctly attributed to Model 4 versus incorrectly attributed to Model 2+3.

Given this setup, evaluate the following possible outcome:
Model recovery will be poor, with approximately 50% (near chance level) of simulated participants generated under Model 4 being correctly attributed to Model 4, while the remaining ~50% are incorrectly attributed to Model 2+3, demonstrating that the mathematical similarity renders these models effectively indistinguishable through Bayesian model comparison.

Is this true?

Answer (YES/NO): YES